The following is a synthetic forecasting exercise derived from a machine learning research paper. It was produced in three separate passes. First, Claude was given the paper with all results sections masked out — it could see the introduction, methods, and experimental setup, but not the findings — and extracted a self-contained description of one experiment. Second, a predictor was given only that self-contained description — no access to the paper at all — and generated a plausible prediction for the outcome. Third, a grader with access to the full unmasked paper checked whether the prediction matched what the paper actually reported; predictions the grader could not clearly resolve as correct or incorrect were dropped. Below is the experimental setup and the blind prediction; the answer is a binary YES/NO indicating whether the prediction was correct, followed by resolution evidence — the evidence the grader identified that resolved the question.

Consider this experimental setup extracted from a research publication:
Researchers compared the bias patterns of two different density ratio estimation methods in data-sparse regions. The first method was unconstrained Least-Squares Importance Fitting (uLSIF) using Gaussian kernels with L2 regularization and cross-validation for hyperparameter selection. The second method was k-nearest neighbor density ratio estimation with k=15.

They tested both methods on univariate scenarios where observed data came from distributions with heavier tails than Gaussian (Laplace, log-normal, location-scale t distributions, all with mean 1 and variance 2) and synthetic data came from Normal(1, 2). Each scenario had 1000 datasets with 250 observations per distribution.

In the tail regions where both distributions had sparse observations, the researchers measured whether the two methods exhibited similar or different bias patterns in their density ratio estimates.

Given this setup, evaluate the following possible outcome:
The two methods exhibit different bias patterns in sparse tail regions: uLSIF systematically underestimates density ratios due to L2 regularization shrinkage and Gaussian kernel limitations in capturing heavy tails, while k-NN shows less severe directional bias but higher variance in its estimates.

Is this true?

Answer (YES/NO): NO